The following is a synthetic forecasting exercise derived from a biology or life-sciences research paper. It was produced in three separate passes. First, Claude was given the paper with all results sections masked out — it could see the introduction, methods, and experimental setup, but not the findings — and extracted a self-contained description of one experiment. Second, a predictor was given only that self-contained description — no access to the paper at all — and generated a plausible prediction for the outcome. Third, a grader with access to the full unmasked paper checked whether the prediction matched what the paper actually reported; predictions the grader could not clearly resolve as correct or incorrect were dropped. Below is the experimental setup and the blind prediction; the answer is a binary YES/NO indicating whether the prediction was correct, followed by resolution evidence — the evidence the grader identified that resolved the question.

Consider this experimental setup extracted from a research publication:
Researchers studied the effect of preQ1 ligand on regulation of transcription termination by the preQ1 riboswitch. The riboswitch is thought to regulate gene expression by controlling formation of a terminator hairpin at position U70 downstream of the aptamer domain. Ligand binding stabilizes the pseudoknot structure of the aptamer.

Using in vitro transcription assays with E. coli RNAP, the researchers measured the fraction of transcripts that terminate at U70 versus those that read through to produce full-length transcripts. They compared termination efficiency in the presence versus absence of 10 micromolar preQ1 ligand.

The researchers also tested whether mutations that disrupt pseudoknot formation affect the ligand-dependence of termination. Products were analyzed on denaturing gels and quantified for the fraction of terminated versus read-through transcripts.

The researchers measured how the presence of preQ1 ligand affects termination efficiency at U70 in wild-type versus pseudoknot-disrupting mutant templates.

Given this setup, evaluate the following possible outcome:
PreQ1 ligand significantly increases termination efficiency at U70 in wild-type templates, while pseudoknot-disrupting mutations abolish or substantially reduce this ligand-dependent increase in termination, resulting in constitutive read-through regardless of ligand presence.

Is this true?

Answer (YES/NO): NO